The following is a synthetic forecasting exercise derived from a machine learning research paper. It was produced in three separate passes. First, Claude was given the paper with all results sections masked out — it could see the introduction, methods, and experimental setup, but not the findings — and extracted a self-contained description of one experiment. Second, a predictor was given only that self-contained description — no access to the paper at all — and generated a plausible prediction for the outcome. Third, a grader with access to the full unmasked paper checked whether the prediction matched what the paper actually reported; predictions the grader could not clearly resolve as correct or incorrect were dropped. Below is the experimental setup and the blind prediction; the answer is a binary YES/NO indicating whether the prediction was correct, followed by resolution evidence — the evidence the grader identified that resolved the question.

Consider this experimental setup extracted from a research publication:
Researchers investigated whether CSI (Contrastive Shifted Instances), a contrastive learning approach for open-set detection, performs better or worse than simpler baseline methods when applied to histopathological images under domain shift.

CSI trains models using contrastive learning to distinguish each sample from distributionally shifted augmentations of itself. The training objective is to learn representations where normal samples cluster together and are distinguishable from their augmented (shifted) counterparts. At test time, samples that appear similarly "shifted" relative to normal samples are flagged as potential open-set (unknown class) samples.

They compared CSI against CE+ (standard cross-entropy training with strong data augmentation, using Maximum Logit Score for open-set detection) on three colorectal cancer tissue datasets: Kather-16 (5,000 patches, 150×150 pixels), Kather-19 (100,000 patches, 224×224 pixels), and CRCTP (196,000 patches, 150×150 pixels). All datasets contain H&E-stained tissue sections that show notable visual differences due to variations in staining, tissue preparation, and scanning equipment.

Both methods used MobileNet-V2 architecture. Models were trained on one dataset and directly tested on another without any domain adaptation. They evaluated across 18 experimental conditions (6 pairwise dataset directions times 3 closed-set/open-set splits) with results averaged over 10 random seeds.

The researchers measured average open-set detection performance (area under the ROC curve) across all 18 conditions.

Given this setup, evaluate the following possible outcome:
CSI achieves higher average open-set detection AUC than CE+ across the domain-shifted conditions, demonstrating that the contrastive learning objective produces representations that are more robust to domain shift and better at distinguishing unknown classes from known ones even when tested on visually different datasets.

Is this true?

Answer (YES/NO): NO